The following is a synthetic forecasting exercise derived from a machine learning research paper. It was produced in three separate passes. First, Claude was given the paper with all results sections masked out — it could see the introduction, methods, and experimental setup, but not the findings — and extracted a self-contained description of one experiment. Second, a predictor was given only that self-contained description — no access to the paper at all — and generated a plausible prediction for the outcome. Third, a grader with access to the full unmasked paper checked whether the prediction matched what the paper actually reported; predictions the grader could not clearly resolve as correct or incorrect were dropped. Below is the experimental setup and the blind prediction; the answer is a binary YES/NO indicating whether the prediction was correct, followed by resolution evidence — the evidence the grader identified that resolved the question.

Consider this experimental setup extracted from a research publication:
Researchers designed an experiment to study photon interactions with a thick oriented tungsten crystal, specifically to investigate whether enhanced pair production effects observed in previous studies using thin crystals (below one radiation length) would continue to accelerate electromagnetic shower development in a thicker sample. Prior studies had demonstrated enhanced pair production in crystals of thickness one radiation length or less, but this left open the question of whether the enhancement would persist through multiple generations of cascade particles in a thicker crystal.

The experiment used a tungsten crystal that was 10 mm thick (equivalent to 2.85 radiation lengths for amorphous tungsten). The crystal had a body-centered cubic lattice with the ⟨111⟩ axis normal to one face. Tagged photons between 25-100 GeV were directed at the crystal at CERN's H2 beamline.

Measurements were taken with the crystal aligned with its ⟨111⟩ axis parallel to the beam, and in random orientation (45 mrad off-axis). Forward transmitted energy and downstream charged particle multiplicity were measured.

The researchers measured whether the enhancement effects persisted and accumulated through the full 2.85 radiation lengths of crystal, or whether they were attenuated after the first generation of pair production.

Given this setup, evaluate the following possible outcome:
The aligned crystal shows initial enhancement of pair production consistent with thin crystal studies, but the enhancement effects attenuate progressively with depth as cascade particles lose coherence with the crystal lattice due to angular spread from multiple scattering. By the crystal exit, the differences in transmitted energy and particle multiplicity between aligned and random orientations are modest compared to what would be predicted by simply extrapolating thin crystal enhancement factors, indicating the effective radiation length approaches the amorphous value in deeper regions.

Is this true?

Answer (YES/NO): NO